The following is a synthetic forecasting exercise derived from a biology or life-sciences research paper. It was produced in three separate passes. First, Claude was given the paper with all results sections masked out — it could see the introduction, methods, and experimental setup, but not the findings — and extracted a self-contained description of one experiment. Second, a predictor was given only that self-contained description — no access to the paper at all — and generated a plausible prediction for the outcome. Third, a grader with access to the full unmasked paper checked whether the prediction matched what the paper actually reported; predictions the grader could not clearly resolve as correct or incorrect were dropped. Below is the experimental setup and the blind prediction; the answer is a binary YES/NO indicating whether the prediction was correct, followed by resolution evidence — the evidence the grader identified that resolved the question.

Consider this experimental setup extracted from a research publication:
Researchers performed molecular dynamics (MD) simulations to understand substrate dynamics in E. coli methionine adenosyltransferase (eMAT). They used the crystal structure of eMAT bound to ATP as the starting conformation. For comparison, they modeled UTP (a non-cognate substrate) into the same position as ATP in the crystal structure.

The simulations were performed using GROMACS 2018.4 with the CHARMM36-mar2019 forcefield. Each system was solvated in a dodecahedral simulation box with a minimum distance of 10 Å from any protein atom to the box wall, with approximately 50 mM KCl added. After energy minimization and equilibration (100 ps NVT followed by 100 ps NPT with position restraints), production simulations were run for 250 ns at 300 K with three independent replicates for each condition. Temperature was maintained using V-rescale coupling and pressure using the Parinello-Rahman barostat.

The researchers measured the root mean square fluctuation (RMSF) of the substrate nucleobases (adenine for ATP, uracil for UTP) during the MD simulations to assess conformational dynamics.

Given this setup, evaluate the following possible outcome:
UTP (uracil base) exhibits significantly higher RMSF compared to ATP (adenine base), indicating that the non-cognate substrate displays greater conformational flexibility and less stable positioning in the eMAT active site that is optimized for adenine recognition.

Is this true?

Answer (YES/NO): YES